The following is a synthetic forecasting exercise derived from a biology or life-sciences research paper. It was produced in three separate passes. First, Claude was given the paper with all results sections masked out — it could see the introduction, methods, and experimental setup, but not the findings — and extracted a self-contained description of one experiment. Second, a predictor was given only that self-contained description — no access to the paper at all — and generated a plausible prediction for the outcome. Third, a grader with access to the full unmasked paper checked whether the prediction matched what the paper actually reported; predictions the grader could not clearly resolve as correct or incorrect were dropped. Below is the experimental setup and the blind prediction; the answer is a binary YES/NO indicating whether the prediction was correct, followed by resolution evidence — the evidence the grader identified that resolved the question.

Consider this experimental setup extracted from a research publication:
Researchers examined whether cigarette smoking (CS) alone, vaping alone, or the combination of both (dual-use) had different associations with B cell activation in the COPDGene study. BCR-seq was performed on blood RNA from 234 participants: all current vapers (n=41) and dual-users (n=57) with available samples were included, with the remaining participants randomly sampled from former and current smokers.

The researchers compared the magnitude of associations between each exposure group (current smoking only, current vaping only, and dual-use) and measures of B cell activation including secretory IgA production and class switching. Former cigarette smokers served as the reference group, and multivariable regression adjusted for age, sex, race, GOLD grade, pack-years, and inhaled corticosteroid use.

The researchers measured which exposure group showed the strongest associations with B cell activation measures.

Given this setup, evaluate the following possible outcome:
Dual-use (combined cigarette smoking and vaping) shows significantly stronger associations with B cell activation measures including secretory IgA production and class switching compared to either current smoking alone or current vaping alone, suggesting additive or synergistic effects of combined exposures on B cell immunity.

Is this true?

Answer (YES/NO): YES